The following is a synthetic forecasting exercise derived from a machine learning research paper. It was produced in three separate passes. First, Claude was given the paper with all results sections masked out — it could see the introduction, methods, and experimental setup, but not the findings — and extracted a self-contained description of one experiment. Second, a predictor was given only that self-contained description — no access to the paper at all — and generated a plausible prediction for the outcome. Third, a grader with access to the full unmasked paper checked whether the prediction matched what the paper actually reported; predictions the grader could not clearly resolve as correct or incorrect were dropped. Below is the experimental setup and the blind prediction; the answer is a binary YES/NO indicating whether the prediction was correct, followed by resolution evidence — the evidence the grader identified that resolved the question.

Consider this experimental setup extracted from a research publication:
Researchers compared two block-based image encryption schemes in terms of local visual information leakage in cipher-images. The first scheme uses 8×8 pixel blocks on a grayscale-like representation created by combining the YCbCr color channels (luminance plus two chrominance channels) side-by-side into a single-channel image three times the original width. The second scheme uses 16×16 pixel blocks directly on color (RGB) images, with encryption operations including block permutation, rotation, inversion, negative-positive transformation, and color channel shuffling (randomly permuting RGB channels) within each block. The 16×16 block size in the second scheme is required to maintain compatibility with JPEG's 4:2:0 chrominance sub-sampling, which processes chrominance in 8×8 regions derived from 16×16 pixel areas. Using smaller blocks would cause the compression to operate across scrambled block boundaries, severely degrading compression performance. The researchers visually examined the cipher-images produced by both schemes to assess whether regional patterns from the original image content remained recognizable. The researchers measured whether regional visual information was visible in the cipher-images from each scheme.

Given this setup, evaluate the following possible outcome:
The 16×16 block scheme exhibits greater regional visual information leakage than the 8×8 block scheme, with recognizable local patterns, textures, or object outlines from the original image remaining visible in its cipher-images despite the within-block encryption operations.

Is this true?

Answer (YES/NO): YES